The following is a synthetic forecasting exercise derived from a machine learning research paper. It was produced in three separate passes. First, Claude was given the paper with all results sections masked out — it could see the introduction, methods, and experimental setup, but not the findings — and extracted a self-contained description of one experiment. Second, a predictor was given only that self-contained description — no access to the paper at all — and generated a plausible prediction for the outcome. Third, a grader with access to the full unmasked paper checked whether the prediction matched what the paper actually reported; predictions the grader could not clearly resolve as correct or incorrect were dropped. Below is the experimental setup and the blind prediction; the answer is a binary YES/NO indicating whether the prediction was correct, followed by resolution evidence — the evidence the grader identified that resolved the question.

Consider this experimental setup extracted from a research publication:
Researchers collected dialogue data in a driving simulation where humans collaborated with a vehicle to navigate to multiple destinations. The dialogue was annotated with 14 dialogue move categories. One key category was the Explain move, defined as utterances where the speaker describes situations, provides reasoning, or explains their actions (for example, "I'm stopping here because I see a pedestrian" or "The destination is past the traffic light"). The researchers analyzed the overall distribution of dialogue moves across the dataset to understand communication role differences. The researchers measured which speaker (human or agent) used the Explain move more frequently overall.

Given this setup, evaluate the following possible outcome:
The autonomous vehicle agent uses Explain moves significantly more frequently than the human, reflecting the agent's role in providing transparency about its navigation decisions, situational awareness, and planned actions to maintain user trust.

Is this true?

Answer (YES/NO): YES